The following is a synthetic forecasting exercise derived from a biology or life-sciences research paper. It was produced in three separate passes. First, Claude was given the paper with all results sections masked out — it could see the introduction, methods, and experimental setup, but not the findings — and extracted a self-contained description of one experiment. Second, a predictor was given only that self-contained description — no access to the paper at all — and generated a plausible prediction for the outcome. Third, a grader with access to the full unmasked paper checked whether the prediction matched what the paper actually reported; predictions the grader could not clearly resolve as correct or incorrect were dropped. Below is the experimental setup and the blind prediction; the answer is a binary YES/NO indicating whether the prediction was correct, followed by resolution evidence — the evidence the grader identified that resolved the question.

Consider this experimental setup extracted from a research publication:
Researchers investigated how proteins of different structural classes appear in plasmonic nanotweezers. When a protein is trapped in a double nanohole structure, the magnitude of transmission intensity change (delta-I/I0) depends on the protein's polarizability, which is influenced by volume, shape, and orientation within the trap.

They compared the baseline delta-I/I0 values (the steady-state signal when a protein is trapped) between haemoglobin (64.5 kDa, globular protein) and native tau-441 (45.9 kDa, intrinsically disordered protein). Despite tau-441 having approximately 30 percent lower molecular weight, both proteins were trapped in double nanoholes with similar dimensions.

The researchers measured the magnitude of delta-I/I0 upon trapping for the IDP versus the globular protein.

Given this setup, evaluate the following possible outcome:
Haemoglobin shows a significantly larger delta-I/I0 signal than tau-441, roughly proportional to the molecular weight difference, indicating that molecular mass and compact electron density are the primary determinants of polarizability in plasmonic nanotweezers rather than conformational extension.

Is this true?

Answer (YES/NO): NO